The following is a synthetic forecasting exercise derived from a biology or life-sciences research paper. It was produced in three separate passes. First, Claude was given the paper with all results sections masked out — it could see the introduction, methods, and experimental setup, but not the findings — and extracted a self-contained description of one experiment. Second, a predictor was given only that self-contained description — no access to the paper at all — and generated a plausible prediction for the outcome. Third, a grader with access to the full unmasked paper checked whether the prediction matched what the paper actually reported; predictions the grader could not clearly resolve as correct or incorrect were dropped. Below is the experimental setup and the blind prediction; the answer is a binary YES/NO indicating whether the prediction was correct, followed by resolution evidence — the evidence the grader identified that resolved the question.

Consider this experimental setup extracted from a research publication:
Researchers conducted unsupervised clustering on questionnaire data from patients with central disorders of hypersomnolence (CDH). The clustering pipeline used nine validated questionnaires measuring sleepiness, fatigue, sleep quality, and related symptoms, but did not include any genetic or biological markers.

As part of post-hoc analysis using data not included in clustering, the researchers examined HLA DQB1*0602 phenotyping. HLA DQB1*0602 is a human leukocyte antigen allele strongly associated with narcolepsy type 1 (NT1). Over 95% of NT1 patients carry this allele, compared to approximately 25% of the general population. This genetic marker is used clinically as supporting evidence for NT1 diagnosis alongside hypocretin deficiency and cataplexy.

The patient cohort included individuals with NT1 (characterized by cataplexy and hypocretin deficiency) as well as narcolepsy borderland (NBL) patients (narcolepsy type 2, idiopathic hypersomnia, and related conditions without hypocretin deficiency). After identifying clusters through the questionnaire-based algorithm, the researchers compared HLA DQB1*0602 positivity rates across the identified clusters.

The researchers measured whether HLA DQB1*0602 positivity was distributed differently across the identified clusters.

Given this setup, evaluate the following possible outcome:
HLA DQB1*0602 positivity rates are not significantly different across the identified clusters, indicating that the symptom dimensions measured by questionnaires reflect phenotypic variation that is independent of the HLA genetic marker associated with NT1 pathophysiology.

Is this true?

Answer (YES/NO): YES